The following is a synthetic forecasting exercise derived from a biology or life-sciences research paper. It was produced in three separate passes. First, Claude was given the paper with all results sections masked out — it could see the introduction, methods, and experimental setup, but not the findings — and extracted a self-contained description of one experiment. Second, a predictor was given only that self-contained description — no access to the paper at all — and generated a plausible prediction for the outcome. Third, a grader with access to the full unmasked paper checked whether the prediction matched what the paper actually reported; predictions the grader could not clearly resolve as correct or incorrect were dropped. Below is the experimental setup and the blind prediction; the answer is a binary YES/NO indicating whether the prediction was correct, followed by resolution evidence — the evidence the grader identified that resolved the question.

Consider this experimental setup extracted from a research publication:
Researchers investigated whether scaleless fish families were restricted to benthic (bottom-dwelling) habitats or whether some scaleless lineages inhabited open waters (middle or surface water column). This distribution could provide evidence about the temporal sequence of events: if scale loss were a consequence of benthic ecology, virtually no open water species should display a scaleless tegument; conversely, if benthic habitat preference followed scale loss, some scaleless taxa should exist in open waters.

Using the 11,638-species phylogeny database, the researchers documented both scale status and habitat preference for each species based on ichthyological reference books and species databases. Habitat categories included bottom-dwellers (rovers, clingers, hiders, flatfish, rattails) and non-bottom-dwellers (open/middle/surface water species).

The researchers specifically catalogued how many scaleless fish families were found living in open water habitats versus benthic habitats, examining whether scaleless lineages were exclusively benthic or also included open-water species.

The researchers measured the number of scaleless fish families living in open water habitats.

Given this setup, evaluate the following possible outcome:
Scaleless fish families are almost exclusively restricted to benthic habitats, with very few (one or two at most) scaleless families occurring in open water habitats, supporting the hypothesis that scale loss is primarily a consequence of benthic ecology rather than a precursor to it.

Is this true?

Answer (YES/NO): NO